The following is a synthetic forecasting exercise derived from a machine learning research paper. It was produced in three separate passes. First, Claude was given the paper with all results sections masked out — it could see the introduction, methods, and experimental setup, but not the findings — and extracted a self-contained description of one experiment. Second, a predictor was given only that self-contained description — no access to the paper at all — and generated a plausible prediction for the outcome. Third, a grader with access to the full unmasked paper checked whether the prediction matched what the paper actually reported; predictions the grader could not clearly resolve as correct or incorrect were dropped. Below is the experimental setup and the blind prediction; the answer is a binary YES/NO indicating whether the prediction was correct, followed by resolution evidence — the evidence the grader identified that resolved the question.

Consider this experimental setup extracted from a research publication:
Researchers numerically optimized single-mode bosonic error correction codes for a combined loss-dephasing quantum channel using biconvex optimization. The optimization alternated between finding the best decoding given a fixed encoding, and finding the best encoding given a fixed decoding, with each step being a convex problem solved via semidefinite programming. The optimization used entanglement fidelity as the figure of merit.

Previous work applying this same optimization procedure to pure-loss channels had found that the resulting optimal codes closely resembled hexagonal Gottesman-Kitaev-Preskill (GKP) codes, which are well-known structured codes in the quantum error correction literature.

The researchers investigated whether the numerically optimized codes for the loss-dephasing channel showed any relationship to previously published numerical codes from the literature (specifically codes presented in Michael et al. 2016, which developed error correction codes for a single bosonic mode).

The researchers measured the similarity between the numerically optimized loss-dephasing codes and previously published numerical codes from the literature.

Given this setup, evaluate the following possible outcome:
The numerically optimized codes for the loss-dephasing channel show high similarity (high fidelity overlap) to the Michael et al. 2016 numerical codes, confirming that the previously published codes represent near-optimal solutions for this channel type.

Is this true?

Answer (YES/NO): NO